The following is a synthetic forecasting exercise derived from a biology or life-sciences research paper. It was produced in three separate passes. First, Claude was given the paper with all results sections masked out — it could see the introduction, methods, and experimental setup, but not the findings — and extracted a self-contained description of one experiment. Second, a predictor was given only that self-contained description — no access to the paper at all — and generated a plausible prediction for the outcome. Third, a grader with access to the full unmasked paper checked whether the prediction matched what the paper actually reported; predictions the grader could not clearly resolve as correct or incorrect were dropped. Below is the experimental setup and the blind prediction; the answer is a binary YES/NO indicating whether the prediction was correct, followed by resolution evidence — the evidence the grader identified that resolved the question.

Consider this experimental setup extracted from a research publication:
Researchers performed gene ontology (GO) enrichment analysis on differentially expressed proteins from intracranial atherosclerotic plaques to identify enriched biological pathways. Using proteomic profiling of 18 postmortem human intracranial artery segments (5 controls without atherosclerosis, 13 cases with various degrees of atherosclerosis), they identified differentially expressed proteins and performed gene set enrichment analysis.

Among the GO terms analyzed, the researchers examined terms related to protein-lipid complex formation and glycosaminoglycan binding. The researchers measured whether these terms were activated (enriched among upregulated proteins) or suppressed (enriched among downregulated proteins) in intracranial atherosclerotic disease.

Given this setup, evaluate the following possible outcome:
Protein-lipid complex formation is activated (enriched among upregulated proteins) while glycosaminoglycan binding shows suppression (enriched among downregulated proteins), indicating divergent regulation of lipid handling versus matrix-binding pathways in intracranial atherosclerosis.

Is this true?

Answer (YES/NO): NO